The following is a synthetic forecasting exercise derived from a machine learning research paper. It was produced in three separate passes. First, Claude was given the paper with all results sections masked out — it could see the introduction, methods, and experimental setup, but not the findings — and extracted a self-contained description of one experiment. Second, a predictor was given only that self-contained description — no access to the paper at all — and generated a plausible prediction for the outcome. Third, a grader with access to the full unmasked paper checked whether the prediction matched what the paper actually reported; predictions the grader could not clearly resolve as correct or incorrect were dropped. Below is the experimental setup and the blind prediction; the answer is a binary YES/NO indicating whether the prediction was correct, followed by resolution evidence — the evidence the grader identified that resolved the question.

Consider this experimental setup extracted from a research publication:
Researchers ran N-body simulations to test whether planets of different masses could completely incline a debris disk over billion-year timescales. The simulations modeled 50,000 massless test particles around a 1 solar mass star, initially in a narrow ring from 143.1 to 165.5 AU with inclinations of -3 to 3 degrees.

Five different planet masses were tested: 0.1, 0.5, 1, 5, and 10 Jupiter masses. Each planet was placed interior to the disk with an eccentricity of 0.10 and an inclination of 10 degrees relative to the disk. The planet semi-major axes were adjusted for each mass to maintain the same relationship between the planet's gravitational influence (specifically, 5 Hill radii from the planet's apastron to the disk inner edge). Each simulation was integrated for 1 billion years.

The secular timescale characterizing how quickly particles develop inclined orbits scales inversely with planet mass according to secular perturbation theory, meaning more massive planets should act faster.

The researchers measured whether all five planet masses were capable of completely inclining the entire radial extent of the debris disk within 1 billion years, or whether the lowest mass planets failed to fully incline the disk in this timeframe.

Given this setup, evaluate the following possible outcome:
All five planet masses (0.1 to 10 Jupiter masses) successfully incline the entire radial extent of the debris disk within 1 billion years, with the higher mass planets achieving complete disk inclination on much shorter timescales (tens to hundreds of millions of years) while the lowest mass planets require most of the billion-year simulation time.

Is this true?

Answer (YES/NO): NO